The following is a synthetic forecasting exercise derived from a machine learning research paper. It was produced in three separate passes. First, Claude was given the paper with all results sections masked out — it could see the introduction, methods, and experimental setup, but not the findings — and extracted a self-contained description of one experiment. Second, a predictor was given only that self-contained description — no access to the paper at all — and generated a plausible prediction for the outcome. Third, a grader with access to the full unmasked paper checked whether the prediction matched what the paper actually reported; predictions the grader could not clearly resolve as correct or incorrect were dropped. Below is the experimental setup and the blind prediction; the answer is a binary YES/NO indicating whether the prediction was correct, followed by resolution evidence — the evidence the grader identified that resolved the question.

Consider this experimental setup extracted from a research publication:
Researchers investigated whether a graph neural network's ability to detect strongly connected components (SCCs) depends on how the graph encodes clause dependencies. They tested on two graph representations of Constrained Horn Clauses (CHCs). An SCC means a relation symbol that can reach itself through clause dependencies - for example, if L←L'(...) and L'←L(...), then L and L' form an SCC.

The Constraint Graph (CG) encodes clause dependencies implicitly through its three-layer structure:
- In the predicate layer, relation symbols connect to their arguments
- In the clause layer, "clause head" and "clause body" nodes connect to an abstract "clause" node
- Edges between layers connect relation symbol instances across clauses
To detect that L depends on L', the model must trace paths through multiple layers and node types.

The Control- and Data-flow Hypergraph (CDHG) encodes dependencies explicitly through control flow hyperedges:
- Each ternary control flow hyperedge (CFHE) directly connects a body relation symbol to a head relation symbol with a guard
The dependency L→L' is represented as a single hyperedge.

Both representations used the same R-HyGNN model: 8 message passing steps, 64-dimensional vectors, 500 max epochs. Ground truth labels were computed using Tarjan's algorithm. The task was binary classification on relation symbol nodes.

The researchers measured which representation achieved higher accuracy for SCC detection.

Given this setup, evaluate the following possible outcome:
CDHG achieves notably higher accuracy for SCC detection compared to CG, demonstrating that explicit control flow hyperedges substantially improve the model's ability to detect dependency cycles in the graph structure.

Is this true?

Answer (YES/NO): YES